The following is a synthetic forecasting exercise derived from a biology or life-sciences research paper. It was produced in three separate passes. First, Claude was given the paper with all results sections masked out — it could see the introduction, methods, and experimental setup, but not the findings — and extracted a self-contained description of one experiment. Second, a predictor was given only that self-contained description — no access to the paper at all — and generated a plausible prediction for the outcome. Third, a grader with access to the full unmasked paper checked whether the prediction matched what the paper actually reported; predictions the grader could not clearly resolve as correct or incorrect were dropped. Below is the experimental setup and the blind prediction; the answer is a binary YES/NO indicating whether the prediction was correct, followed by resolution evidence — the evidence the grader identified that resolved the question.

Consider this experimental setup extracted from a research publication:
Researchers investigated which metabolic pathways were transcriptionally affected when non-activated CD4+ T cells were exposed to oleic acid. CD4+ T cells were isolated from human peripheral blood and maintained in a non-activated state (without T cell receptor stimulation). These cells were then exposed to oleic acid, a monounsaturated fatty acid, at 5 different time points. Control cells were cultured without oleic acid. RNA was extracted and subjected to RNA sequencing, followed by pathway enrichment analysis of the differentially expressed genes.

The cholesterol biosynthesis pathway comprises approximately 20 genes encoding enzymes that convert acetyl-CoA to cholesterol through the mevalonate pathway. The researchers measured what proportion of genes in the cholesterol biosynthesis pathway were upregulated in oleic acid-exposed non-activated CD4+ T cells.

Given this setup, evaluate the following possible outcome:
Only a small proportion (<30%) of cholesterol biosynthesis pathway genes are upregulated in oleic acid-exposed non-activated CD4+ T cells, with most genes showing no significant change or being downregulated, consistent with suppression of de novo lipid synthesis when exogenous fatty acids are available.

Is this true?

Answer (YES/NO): NO